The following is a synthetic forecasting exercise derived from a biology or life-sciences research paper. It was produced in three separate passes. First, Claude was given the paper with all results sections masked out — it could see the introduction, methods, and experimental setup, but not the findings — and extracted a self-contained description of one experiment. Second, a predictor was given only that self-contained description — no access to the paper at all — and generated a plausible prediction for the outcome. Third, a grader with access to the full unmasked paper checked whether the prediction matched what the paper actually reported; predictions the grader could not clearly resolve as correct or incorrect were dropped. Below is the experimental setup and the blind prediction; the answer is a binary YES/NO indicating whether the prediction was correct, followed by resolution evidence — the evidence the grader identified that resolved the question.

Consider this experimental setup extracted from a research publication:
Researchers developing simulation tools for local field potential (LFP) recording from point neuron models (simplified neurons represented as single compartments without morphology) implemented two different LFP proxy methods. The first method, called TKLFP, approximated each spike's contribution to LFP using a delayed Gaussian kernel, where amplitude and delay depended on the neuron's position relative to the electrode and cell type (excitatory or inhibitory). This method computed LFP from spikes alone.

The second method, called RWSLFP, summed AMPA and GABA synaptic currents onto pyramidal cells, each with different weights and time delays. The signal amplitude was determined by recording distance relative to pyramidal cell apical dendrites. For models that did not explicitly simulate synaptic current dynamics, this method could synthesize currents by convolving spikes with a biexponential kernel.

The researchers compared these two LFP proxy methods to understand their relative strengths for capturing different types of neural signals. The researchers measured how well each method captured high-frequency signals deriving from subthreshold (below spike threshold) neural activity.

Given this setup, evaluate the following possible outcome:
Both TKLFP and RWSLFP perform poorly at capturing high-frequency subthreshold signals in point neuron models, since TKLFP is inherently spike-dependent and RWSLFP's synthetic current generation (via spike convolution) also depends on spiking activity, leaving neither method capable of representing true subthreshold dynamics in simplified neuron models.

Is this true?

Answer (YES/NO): NO